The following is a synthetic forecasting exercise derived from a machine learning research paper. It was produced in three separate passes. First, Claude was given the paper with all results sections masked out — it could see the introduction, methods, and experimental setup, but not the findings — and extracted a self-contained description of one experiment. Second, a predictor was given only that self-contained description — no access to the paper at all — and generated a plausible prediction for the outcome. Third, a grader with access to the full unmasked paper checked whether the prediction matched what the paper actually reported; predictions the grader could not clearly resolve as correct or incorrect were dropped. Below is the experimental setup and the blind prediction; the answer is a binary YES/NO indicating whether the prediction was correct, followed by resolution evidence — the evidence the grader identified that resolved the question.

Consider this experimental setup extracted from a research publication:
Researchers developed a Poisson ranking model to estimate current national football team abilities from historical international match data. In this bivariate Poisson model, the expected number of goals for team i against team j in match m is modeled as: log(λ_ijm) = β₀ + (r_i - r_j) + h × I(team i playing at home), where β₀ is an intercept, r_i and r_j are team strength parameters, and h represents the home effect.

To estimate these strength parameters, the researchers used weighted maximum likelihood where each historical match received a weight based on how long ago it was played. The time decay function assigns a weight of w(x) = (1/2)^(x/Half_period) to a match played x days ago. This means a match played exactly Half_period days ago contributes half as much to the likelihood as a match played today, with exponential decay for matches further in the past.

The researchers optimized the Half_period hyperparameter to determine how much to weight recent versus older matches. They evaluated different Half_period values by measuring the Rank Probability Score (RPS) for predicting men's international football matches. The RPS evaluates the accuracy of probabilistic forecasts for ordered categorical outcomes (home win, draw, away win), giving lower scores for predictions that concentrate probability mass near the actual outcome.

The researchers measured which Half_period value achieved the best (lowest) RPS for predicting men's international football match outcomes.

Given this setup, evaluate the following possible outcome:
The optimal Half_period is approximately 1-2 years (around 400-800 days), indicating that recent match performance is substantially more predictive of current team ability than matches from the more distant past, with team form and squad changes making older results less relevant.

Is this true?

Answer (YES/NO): NO